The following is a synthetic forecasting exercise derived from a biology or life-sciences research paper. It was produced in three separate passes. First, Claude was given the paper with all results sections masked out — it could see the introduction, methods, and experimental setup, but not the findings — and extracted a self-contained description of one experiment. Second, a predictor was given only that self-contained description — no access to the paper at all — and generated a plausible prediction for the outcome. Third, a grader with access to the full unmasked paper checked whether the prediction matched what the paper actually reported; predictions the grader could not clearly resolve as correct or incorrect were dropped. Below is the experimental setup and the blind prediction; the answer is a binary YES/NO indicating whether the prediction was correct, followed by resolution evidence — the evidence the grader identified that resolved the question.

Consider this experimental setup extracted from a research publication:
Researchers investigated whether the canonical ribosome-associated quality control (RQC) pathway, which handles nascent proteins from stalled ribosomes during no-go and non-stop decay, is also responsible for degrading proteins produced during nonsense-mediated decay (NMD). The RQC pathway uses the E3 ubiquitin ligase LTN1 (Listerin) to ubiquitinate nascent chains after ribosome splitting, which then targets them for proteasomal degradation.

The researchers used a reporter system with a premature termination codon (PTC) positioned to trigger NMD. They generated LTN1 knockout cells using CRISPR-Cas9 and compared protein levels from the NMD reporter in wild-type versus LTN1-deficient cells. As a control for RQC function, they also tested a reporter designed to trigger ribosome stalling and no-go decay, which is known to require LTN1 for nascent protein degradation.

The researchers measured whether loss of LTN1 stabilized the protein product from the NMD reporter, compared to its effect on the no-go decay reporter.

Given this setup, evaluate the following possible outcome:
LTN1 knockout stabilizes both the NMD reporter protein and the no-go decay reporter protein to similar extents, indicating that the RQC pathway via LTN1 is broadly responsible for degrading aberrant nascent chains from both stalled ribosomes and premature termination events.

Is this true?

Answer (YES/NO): NO